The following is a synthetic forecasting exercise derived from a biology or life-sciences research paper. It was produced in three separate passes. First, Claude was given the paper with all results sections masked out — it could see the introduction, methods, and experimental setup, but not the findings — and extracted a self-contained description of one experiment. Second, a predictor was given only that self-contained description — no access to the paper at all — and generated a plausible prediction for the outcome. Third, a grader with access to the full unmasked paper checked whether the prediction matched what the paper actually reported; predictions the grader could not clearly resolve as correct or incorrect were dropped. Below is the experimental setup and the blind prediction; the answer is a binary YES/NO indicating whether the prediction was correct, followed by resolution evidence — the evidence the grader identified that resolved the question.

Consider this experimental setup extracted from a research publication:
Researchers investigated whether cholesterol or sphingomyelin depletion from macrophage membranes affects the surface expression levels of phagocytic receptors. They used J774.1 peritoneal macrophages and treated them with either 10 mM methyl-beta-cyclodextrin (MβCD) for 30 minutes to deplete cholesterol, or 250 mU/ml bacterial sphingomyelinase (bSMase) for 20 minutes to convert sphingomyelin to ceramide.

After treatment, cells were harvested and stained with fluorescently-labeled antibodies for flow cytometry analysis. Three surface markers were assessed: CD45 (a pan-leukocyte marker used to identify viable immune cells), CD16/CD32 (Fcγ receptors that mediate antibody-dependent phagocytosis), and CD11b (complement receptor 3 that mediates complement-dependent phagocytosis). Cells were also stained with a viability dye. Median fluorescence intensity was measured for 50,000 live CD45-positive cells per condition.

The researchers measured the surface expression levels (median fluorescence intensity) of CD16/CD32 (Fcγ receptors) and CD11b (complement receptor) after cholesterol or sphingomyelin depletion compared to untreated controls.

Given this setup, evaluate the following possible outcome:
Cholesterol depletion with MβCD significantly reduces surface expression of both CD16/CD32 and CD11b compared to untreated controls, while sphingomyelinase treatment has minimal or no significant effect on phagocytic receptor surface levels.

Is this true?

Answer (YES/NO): NO